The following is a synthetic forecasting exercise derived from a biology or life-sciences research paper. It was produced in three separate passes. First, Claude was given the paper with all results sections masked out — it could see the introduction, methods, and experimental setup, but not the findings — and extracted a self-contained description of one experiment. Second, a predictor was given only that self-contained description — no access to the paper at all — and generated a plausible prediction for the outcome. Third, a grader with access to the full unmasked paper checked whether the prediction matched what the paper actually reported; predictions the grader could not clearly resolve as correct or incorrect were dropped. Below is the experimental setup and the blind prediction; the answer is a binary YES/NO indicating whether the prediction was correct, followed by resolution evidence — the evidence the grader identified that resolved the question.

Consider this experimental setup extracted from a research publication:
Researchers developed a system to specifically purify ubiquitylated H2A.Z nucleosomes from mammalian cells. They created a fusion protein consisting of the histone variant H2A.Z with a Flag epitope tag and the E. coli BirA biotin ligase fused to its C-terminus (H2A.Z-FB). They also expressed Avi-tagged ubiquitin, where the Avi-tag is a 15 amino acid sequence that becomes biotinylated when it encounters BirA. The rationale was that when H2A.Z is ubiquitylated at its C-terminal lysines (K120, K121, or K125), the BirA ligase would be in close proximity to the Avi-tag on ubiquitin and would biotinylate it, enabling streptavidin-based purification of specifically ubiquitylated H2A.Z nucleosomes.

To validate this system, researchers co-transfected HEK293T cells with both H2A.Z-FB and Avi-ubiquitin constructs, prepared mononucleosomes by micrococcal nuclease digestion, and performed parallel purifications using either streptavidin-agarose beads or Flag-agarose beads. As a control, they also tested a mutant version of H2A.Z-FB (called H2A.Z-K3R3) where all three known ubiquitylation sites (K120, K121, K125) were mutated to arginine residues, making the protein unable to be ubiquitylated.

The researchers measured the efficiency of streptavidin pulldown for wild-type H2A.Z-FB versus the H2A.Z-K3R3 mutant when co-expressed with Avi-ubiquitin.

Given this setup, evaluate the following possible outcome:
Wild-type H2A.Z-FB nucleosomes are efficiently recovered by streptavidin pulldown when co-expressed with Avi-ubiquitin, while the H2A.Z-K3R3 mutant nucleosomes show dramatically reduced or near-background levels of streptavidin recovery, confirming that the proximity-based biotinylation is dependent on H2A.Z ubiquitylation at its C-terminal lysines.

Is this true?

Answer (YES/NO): YES